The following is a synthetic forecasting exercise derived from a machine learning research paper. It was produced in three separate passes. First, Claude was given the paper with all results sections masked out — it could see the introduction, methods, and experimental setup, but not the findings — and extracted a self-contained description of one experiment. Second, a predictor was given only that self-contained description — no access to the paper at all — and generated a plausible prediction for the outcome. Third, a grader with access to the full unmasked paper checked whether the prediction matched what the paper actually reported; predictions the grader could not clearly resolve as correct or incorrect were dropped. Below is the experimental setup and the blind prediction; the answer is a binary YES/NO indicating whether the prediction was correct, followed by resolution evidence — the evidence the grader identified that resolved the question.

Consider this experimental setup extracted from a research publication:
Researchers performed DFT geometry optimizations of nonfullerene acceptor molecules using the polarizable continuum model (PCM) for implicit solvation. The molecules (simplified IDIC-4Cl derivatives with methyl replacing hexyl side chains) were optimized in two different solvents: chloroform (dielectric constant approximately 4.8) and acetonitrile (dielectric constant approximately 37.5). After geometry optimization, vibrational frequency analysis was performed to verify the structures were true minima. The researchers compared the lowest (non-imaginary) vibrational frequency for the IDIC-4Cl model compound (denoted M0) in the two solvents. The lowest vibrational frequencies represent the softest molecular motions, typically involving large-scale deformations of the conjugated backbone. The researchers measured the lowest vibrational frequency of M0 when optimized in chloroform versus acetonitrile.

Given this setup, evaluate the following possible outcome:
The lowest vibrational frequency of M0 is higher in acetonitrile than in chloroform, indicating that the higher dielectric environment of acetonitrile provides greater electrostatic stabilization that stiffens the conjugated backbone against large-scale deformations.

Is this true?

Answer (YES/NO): YES